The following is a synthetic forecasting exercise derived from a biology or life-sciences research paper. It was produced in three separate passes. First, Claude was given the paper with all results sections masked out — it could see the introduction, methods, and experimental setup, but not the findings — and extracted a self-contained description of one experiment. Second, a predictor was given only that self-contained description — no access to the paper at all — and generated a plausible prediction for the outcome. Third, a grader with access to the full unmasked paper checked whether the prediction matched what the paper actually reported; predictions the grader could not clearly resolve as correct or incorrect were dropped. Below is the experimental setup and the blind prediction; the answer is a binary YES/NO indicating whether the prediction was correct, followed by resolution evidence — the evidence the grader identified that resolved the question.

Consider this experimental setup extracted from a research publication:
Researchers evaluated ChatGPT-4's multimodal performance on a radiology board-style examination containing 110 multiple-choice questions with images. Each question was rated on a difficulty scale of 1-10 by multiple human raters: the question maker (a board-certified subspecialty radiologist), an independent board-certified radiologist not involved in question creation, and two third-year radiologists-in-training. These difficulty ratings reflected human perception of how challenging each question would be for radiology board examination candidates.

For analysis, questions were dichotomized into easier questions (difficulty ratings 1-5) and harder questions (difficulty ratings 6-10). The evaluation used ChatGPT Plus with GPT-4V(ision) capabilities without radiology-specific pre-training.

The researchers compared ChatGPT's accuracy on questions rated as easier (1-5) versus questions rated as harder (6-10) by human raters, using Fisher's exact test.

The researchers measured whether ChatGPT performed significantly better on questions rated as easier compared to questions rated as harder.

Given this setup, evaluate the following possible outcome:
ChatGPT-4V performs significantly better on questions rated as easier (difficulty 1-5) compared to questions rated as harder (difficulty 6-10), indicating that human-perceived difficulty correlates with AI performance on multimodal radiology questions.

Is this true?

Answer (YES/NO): NO